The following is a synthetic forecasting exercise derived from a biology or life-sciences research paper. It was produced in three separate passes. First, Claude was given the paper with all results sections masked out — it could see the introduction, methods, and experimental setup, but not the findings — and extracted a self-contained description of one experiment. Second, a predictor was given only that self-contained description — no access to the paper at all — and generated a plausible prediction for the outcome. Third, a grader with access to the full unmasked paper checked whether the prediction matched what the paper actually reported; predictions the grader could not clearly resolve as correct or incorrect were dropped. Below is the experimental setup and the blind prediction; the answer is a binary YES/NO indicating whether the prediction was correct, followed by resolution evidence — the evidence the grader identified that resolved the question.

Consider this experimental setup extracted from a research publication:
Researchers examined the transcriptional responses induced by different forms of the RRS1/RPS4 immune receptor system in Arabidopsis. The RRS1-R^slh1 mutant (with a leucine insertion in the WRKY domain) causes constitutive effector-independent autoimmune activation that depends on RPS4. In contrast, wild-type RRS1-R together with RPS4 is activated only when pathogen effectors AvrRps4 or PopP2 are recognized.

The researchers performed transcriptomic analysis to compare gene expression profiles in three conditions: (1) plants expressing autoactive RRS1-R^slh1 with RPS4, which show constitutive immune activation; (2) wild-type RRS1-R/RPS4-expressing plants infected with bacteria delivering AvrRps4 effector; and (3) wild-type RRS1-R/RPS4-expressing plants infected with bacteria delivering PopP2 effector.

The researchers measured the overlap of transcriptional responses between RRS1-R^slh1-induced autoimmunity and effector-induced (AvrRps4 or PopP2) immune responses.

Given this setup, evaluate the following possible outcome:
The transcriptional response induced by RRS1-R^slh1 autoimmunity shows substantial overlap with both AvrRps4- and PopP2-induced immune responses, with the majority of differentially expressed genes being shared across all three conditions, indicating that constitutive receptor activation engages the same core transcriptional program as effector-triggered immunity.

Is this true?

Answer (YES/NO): YES